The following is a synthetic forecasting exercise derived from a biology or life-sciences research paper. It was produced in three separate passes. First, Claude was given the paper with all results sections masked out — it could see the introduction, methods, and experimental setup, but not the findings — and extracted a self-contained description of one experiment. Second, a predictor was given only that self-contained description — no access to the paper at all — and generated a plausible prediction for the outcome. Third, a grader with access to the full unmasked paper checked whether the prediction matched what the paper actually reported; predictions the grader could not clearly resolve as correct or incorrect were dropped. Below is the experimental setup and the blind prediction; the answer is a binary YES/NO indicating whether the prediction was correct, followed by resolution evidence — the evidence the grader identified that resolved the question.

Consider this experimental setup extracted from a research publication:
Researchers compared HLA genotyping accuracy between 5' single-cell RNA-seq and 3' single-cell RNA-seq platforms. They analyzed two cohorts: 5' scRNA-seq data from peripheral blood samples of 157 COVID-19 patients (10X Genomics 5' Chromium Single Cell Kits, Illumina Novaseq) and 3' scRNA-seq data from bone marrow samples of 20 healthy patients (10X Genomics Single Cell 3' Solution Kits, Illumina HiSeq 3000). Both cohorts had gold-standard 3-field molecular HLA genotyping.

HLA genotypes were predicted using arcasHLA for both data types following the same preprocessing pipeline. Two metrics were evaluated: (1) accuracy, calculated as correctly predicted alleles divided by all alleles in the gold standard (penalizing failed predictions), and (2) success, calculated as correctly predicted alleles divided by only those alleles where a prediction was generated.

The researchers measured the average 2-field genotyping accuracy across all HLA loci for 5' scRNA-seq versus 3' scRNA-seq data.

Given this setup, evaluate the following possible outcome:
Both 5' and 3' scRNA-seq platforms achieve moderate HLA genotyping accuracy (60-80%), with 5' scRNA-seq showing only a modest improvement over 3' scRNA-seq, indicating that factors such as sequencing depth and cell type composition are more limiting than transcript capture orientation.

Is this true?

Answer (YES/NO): NO